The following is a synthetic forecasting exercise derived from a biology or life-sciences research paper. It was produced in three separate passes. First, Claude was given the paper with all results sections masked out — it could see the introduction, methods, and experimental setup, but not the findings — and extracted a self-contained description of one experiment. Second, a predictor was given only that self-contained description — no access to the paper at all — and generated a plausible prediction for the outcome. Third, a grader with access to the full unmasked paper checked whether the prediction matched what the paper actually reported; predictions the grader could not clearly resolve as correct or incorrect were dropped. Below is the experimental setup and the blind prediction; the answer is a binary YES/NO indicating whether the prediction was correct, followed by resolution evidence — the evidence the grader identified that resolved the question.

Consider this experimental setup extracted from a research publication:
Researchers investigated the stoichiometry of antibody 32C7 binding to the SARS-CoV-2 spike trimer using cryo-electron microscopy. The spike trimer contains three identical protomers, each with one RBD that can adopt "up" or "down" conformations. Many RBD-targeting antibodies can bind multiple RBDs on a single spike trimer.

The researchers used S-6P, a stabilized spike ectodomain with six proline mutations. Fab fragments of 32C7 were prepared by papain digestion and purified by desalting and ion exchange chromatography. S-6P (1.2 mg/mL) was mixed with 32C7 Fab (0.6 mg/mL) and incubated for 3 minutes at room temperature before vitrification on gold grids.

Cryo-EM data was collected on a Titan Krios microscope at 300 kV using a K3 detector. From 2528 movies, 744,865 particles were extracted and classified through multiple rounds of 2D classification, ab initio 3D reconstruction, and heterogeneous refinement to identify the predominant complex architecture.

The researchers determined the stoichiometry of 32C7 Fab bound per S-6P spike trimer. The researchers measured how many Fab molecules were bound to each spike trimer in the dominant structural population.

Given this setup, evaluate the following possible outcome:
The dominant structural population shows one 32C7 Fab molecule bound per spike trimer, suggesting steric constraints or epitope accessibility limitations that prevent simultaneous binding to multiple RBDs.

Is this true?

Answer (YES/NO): YES